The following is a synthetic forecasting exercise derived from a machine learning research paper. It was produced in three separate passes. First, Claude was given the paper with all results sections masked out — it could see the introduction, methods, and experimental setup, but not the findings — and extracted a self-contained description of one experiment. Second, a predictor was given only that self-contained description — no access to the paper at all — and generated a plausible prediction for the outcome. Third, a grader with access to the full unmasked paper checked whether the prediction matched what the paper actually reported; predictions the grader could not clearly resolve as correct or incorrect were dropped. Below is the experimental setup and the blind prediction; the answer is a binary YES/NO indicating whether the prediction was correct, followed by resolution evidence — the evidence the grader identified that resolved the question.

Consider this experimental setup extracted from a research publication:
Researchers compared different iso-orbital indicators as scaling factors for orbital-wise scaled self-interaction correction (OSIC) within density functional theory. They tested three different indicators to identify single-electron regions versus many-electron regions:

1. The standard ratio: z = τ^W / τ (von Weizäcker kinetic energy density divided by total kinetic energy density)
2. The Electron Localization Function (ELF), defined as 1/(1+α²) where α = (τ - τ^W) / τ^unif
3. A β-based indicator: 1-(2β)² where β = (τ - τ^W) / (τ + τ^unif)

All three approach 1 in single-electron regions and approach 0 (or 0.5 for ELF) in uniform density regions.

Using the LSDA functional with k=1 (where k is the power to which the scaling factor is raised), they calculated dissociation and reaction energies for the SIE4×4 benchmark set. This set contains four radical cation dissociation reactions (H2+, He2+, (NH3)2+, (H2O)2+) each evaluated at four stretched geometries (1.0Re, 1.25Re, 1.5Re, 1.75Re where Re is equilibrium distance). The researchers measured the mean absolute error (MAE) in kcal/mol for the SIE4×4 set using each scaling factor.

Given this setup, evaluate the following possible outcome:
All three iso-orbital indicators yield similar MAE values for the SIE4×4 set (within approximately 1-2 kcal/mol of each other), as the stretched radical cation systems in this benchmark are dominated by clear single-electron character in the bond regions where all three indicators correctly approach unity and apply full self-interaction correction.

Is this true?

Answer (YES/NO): NO